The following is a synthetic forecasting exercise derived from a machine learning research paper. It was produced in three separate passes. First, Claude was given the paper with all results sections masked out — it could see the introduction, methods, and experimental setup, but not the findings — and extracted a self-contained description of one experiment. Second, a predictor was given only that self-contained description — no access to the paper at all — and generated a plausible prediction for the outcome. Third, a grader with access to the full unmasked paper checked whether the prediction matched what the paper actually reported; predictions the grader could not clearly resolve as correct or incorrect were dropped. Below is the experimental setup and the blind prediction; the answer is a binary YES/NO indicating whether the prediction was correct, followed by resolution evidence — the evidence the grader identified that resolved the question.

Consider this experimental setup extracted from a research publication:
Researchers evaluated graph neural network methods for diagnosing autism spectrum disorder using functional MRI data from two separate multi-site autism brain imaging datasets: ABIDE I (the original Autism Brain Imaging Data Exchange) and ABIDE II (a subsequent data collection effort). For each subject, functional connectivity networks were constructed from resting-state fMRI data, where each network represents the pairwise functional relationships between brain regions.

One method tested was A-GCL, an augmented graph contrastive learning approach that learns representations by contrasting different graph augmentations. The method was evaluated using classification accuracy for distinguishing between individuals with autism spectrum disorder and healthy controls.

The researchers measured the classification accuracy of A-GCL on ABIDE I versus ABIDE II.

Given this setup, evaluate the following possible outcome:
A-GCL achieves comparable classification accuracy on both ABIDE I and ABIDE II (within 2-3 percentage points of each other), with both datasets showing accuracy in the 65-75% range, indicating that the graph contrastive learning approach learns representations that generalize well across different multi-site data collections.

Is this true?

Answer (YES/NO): NO